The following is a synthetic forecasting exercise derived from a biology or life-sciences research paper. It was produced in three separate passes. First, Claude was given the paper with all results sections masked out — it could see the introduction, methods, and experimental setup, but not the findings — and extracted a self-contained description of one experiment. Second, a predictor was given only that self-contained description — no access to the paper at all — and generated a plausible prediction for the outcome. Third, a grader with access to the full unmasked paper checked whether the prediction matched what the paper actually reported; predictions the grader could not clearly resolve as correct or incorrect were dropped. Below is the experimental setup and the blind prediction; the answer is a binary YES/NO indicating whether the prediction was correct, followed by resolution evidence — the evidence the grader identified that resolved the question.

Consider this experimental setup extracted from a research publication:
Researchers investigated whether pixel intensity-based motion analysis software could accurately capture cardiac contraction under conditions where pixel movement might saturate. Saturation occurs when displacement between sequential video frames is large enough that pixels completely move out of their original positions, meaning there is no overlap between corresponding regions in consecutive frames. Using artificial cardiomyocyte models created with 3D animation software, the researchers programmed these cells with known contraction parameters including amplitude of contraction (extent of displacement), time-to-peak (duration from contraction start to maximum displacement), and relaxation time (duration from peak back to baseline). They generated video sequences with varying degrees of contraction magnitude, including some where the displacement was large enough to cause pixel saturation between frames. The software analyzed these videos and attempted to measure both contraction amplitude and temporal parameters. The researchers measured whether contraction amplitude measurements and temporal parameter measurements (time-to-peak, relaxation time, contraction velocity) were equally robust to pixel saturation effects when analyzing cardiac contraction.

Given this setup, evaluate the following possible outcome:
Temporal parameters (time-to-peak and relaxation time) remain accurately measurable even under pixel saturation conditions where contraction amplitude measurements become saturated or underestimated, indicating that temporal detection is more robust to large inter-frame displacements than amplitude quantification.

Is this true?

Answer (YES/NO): YES